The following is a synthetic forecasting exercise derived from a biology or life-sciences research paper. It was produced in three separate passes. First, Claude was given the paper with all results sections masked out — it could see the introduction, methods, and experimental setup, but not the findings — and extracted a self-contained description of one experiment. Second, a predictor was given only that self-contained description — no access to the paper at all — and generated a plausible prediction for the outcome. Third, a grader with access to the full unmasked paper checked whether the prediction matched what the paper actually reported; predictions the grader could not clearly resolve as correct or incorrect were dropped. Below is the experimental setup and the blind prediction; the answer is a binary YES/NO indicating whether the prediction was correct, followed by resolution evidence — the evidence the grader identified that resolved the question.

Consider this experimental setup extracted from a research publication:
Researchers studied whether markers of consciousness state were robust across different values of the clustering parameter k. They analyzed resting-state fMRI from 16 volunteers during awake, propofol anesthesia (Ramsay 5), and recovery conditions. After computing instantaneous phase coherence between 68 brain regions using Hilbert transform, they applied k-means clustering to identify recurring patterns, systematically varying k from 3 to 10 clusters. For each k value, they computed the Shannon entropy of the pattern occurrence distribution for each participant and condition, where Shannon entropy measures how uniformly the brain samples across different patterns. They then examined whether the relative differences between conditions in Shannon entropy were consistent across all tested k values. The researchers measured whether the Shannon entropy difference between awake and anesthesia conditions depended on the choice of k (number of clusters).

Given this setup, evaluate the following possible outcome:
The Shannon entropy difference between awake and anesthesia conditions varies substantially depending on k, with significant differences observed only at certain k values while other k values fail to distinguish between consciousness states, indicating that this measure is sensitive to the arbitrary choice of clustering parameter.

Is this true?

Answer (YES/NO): NO